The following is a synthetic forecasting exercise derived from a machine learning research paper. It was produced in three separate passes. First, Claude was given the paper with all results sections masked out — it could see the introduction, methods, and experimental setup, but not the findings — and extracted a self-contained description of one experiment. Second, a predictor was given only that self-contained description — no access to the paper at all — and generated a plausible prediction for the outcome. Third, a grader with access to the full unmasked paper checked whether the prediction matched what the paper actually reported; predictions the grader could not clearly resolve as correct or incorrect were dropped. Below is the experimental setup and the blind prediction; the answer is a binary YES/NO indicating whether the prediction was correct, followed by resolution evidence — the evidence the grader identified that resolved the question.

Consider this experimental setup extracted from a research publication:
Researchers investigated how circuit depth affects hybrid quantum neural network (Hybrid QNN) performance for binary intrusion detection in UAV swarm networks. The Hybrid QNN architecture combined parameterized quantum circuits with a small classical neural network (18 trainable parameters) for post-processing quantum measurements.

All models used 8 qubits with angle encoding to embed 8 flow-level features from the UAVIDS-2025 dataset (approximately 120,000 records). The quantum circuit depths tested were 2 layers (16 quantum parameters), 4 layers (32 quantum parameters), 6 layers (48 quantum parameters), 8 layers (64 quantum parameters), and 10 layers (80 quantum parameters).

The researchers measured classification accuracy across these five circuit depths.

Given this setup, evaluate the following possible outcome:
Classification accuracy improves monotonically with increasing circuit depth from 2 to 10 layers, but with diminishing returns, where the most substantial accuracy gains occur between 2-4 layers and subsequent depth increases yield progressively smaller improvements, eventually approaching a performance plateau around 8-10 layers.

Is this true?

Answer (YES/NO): NO